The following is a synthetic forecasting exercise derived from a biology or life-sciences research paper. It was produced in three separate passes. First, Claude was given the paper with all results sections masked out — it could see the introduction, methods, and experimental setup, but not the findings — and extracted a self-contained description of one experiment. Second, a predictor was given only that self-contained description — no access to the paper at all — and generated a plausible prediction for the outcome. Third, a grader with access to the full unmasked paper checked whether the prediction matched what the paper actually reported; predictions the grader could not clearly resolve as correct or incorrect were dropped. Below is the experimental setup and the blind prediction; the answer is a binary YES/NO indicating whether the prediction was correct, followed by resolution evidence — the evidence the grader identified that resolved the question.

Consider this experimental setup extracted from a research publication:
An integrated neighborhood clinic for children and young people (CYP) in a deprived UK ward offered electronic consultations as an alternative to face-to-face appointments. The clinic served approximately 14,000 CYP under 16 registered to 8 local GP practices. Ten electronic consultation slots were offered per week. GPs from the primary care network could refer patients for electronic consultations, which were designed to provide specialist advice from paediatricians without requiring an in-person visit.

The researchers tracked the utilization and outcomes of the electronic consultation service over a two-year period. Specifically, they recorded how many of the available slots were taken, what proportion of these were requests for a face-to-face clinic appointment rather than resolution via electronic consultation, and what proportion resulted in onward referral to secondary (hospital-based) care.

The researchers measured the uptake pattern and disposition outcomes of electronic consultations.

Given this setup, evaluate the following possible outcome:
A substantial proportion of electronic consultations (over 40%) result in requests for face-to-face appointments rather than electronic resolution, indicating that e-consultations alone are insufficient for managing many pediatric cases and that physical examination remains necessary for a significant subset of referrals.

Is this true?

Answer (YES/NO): NO